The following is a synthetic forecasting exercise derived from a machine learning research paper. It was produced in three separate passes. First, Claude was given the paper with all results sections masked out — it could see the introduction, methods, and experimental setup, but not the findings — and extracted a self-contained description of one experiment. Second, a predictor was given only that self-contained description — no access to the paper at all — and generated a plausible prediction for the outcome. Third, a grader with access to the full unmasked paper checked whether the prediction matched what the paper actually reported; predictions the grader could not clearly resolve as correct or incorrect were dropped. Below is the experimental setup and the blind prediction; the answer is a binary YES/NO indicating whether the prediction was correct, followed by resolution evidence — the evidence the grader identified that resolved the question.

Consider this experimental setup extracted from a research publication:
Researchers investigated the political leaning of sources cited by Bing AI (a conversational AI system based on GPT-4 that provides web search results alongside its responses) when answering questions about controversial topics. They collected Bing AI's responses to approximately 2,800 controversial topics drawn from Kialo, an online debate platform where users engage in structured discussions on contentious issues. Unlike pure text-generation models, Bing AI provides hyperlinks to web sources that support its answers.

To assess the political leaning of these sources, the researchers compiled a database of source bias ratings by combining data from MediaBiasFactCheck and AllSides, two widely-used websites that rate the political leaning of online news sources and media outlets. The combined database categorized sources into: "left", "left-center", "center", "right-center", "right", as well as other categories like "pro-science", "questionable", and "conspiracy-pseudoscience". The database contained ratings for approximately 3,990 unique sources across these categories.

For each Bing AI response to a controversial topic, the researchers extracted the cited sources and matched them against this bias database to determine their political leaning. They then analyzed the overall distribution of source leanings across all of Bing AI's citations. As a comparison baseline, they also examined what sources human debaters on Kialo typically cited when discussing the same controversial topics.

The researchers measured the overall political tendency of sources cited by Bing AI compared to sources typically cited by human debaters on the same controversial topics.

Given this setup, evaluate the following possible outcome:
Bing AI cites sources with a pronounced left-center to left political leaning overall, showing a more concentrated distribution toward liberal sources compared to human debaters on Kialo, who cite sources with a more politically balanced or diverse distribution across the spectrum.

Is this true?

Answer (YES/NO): NO